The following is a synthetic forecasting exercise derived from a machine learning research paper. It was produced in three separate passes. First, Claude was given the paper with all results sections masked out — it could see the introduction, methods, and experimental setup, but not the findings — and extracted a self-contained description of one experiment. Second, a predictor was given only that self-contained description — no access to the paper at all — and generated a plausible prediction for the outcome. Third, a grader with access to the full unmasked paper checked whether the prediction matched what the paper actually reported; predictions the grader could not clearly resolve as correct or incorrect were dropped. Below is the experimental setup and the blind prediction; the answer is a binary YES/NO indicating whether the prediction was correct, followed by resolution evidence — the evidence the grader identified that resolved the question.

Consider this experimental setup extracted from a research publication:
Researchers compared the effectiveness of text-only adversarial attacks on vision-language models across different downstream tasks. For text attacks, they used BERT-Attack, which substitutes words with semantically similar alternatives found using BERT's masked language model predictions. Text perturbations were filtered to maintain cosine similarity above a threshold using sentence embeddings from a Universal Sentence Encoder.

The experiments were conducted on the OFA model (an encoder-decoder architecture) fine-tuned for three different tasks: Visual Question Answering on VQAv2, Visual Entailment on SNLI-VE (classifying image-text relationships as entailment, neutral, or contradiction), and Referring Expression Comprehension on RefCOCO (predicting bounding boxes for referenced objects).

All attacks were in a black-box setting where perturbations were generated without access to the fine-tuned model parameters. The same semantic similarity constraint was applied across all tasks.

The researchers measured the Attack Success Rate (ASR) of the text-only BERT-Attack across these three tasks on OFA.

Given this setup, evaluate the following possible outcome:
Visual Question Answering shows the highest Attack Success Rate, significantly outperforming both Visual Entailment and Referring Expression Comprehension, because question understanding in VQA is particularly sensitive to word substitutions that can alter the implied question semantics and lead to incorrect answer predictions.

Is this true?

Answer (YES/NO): NO